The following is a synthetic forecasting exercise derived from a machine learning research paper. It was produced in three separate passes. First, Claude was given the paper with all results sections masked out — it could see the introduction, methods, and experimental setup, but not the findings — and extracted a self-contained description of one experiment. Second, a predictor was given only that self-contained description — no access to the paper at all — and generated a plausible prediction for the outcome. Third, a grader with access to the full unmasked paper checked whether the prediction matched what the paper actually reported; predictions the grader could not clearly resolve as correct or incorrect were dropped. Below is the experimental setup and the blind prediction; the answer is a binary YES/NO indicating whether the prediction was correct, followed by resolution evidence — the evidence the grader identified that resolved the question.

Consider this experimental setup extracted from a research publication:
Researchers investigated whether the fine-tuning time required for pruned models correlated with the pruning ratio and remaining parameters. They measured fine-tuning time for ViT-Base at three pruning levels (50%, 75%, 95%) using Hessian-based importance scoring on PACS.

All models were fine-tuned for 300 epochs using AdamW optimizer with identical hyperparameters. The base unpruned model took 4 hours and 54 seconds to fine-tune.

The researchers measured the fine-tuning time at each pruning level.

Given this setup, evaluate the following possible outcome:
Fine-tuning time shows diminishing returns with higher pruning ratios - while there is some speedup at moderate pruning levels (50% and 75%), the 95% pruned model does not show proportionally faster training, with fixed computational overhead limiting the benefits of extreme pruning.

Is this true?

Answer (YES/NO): NO